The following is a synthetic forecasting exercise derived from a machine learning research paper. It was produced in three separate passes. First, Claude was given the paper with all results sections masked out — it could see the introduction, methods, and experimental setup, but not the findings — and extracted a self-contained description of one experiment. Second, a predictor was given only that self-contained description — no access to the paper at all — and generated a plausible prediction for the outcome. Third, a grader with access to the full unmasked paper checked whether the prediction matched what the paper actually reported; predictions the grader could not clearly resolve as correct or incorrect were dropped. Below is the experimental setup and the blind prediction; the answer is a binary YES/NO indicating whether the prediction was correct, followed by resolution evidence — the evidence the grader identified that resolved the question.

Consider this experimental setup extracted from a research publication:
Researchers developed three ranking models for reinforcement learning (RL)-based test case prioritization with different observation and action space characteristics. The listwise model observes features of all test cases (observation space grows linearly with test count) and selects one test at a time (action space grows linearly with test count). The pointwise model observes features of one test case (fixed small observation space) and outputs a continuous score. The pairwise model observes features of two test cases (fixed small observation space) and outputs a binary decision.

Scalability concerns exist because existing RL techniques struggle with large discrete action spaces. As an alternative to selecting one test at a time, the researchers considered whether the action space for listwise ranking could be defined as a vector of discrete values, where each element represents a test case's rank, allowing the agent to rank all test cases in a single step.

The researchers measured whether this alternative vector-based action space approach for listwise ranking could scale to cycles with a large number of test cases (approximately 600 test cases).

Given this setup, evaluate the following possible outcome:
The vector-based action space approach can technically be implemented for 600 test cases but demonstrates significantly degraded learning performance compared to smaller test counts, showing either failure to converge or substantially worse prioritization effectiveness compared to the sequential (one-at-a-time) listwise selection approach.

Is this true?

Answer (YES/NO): NO